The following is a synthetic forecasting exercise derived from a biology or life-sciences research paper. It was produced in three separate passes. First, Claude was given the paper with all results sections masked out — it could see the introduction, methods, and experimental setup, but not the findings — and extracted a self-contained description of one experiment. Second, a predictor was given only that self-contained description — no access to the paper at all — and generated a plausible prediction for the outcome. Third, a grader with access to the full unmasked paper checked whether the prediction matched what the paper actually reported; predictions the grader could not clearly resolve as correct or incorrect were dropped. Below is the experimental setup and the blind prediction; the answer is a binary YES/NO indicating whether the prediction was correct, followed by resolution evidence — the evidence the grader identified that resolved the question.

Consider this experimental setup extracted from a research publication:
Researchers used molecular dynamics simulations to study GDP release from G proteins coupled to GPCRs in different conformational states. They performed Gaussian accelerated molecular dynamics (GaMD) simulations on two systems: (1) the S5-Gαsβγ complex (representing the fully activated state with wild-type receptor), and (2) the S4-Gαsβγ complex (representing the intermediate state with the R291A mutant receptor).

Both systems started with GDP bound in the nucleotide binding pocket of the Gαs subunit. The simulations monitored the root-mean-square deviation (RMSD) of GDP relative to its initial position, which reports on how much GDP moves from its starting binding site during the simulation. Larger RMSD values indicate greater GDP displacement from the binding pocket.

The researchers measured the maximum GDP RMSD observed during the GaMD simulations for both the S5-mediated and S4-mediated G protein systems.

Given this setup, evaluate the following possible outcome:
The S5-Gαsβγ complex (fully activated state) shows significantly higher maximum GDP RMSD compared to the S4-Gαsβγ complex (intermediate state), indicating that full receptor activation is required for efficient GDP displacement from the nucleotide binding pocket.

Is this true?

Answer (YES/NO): YES